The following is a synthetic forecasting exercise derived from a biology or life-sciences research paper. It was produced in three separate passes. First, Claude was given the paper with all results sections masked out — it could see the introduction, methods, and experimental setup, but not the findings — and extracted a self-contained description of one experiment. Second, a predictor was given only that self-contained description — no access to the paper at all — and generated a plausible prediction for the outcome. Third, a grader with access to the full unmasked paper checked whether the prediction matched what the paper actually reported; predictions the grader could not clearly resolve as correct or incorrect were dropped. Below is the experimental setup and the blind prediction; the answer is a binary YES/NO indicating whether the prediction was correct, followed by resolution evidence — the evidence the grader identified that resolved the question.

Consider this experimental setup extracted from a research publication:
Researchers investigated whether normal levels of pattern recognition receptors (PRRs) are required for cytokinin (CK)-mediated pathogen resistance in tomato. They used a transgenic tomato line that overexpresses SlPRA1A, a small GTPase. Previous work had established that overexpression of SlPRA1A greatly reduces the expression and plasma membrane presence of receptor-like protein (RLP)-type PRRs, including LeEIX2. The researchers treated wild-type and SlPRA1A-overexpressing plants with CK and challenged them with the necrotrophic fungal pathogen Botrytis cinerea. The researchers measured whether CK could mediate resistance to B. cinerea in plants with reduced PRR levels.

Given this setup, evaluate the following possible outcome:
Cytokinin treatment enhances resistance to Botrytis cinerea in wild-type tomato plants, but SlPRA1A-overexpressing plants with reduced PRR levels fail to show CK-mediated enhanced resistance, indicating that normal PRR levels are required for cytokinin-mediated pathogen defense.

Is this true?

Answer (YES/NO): YES